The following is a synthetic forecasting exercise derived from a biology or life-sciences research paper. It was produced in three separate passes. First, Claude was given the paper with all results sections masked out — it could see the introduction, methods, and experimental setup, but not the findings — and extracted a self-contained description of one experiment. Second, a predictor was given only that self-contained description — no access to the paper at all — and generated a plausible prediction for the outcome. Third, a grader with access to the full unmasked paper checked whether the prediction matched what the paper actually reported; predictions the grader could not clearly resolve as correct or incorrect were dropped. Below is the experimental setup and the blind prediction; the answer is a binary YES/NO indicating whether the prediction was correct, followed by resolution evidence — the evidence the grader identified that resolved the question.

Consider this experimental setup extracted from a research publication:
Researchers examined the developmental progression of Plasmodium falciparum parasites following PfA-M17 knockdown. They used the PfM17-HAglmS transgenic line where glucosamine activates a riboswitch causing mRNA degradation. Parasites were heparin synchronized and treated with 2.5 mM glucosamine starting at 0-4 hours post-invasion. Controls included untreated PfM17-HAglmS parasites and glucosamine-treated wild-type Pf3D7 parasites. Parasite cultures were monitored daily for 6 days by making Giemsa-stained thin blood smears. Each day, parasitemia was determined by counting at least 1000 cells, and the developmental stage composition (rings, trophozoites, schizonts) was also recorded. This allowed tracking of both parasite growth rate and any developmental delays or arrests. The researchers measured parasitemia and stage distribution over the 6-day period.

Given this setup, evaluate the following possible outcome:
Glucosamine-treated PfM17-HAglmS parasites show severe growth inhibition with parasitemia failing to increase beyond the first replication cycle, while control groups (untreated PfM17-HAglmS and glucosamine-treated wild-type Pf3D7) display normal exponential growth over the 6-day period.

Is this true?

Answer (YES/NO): NO